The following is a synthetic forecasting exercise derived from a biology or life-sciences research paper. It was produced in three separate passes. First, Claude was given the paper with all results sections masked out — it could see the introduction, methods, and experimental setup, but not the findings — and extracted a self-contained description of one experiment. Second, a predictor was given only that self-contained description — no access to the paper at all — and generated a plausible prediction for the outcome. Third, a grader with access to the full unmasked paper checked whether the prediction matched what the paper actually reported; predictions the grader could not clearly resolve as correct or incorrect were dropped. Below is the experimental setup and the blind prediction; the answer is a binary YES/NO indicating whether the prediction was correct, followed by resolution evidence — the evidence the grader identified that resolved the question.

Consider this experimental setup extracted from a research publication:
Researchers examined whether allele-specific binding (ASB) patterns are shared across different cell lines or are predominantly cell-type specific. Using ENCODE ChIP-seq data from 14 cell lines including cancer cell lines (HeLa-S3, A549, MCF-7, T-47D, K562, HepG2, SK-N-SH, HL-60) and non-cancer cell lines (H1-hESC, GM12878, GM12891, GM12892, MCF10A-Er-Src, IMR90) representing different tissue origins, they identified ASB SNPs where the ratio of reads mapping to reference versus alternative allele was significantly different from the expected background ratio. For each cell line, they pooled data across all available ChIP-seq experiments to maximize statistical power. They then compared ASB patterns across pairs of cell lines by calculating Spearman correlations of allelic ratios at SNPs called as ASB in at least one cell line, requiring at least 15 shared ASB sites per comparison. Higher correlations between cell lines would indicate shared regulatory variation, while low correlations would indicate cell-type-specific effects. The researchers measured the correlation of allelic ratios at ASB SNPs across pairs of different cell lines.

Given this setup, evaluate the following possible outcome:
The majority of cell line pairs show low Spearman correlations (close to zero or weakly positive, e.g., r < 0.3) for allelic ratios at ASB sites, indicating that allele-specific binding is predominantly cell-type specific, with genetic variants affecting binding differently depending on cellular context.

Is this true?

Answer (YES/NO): NO